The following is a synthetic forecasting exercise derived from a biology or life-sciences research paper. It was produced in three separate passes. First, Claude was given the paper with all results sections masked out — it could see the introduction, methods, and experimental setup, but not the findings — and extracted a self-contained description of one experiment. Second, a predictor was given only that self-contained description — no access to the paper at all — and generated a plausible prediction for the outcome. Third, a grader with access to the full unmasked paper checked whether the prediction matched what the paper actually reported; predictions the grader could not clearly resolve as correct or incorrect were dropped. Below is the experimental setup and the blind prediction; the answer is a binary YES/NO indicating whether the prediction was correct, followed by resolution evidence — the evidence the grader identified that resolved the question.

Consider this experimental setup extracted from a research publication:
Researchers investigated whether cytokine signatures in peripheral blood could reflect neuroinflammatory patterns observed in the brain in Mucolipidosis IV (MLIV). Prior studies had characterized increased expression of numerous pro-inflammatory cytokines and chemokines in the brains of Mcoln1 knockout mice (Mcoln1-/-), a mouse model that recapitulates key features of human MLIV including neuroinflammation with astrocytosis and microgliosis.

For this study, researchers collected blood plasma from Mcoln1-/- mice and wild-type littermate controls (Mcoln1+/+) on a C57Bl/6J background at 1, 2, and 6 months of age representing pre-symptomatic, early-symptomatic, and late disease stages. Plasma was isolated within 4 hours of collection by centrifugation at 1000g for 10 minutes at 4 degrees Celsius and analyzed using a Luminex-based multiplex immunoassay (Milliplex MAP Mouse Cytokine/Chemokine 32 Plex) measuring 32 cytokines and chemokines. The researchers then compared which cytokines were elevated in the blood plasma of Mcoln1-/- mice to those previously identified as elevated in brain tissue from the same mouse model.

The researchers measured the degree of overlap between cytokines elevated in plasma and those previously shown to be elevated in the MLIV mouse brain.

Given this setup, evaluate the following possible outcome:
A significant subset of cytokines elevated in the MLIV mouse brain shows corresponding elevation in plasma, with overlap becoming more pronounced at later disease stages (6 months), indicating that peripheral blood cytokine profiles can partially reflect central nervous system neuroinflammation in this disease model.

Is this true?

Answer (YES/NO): NO